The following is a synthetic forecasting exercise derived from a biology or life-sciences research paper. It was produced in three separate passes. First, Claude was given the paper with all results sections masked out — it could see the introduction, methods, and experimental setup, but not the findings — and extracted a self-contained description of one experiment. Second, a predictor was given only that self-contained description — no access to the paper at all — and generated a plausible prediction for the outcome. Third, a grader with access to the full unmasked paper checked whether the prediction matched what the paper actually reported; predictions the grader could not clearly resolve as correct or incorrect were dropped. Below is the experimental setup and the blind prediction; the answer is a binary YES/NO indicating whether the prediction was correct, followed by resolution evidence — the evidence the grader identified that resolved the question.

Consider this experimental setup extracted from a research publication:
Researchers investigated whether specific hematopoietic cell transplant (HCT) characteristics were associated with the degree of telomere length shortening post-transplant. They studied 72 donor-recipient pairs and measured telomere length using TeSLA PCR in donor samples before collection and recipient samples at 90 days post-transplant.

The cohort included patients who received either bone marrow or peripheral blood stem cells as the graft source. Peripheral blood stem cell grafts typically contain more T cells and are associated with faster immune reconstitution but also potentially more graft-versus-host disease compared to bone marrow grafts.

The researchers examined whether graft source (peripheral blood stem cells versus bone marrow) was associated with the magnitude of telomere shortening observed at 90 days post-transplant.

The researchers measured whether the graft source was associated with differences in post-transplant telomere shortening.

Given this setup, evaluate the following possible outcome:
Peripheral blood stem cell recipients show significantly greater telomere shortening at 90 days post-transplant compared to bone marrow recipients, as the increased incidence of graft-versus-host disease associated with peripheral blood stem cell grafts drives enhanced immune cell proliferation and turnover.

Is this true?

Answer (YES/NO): NO